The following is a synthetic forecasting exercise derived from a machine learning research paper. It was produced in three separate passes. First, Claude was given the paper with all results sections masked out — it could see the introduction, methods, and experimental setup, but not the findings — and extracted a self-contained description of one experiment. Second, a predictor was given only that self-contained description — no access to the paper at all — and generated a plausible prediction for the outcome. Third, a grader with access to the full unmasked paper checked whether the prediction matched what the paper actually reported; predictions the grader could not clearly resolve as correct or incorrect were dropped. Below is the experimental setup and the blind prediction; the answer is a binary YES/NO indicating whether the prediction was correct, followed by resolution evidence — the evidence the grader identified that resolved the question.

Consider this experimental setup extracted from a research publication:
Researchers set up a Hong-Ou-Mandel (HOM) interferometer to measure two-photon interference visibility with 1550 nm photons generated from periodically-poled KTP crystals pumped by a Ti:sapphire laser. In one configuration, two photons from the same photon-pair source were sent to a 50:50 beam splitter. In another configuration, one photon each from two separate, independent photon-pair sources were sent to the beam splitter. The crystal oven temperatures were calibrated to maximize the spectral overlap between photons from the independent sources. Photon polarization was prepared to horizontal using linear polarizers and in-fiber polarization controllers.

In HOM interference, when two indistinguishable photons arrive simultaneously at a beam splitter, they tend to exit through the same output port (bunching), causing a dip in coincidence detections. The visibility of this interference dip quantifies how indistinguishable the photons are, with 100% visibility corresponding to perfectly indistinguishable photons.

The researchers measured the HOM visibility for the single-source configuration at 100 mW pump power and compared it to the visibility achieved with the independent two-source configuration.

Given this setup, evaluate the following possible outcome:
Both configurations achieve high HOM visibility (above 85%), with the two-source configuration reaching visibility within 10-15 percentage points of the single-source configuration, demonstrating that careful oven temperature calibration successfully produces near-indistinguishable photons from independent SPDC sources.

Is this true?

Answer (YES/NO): YES